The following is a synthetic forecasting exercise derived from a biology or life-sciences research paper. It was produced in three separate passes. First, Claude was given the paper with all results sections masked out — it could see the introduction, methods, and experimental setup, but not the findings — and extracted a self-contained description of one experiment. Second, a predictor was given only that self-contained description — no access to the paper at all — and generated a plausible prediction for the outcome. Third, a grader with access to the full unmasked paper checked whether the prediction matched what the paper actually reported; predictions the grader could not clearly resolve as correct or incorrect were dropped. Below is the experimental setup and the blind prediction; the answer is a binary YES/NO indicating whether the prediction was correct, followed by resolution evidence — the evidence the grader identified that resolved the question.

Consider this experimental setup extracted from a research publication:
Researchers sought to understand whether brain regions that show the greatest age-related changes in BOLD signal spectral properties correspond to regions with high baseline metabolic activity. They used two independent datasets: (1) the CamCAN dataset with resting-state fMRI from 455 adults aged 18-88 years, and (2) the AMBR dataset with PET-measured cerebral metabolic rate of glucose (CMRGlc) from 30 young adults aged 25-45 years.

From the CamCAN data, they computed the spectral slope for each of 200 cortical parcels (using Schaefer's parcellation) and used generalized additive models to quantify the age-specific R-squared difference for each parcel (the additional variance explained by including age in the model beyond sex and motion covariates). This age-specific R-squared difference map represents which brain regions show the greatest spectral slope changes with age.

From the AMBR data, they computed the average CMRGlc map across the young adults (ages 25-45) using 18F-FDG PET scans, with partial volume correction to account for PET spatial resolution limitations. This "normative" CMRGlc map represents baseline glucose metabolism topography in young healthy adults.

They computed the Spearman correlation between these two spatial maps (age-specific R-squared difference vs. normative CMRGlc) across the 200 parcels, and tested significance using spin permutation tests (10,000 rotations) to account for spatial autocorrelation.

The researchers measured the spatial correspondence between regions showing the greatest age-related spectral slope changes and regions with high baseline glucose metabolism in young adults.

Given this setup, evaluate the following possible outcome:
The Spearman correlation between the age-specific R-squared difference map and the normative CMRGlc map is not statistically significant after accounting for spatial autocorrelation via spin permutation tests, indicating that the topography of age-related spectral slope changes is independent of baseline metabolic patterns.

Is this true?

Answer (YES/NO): NO